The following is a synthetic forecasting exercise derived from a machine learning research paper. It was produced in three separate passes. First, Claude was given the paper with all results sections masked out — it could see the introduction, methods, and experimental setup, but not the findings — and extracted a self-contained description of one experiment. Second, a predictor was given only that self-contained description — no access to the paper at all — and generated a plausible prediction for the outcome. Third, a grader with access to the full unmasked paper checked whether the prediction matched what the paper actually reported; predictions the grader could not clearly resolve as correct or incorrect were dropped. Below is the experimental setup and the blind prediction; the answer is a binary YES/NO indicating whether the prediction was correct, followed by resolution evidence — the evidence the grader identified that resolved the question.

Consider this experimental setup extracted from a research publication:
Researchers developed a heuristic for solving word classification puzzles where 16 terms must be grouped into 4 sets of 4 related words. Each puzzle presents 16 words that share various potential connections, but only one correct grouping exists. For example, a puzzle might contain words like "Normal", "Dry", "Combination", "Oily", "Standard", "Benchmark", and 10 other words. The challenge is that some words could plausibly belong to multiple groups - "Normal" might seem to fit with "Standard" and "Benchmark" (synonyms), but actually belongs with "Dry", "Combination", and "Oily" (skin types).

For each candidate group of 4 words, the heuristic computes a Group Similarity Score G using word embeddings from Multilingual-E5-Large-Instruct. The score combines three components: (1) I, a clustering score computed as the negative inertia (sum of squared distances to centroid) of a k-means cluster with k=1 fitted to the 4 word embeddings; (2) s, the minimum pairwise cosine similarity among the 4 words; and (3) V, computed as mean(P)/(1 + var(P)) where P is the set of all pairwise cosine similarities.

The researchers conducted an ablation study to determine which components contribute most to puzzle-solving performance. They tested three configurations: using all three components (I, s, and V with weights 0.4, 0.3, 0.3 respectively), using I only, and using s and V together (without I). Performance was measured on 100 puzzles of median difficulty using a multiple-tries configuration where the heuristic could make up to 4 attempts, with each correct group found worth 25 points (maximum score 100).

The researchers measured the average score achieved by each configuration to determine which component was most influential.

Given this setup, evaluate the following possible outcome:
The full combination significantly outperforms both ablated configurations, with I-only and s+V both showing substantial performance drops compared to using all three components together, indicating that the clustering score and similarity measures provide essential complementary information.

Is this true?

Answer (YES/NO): NO